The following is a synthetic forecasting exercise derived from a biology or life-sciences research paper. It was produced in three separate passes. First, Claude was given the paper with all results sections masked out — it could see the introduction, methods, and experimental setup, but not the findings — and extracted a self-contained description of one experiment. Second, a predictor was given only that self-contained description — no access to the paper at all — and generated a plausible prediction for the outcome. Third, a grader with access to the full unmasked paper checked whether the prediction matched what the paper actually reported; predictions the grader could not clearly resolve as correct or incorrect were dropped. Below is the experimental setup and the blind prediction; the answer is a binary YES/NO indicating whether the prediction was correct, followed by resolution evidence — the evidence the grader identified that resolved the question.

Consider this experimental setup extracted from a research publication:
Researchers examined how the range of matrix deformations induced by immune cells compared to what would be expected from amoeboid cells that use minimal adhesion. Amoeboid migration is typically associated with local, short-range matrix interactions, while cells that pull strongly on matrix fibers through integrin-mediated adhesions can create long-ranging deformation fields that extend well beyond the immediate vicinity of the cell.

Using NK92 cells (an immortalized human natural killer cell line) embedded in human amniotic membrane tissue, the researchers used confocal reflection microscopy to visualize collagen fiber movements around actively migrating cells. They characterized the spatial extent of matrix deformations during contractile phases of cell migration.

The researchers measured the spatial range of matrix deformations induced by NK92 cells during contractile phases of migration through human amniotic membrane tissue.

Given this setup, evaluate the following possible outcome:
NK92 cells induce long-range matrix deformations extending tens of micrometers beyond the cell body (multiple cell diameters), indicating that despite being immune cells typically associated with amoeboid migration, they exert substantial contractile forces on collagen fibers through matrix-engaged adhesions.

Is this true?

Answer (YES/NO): YES